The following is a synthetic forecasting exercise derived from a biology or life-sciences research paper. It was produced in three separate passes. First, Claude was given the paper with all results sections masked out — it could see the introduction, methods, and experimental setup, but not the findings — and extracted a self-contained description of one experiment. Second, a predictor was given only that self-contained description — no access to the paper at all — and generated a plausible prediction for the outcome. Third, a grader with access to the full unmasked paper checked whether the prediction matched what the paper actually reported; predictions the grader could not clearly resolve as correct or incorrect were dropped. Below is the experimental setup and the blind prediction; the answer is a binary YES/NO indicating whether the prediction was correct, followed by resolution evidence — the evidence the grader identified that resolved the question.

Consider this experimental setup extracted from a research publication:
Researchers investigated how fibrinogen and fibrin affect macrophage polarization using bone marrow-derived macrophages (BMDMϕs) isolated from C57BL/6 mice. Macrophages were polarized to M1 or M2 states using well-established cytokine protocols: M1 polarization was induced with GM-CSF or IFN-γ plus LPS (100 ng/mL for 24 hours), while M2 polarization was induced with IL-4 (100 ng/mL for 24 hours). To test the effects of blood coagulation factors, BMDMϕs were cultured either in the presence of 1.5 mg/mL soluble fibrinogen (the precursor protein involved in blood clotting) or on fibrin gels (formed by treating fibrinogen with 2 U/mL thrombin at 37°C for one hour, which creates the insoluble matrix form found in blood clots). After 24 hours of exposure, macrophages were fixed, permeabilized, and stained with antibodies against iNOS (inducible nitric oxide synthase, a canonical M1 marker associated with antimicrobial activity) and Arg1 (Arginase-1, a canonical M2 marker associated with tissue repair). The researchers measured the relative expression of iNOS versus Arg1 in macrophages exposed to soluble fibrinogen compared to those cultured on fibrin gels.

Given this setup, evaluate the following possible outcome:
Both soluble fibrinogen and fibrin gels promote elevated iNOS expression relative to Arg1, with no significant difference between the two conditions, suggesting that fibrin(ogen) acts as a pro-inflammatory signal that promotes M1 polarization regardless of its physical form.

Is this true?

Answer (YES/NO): NO